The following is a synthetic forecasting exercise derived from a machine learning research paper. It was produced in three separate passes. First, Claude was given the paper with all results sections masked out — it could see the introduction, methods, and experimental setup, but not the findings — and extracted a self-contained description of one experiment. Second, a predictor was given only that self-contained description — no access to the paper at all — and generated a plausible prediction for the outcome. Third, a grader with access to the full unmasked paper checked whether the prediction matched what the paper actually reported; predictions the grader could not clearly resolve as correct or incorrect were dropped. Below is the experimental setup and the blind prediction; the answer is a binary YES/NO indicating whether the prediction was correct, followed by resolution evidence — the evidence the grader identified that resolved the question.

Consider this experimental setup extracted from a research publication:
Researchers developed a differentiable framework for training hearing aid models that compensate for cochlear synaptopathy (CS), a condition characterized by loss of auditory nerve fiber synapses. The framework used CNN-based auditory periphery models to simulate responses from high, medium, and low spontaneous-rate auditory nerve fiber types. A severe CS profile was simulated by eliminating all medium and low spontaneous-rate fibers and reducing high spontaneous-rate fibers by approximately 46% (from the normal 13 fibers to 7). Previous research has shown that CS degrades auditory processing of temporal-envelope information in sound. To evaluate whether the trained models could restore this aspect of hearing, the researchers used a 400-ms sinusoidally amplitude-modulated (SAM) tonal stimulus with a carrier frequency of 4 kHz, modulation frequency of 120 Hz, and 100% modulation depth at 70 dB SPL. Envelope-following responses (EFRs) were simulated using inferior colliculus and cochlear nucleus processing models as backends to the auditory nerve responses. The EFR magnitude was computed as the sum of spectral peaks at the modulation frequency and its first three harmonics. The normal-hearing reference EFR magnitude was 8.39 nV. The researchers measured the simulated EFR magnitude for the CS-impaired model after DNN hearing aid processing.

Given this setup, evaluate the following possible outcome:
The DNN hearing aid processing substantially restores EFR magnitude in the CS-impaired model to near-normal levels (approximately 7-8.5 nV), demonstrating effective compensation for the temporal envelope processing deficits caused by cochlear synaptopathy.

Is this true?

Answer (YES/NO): YES